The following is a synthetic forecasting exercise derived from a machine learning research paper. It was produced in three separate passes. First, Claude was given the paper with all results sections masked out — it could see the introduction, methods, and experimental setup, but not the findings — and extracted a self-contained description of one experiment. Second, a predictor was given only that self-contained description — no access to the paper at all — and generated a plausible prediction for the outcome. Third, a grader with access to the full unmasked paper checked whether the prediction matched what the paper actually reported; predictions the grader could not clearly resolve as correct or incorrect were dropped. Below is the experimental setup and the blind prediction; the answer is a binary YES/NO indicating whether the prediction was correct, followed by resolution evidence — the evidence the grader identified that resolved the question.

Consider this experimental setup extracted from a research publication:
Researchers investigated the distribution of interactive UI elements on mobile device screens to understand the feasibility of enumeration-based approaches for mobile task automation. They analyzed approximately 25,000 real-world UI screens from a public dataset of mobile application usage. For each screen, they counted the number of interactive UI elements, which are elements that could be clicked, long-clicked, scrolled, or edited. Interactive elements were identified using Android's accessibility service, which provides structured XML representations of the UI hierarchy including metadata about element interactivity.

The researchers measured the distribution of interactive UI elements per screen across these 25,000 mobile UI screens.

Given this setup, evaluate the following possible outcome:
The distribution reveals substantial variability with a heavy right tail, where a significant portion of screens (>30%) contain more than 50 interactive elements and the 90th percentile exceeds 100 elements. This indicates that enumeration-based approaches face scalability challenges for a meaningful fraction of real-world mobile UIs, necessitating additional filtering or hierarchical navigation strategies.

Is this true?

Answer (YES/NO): NO